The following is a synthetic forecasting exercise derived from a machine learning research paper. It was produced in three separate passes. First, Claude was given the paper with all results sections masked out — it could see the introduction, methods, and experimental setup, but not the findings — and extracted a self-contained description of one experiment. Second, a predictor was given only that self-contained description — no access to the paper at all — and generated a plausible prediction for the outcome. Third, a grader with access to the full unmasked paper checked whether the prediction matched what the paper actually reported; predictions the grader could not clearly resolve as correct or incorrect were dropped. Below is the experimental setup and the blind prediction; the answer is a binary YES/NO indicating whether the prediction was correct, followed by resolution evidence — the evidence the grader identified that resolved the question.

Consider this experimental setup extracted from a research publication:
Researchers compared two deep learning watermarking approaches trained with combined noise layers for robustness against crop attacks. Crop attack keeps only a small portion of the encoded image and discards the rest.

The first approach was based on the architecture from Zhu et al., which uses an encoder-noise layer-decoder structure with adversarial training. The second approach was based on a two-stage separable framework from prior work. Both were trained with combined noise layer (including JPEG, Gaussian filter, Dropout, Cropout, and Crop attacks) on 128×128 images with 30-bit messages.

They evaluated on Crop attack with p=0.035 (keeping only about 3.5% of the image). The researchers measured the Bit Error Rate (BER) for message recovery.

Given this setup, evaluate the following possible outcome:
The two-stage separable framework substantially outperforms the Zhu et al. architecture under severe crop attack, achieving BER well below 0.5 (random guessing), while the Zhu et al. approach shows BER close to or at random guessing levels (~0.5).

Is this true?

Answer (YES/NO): NO